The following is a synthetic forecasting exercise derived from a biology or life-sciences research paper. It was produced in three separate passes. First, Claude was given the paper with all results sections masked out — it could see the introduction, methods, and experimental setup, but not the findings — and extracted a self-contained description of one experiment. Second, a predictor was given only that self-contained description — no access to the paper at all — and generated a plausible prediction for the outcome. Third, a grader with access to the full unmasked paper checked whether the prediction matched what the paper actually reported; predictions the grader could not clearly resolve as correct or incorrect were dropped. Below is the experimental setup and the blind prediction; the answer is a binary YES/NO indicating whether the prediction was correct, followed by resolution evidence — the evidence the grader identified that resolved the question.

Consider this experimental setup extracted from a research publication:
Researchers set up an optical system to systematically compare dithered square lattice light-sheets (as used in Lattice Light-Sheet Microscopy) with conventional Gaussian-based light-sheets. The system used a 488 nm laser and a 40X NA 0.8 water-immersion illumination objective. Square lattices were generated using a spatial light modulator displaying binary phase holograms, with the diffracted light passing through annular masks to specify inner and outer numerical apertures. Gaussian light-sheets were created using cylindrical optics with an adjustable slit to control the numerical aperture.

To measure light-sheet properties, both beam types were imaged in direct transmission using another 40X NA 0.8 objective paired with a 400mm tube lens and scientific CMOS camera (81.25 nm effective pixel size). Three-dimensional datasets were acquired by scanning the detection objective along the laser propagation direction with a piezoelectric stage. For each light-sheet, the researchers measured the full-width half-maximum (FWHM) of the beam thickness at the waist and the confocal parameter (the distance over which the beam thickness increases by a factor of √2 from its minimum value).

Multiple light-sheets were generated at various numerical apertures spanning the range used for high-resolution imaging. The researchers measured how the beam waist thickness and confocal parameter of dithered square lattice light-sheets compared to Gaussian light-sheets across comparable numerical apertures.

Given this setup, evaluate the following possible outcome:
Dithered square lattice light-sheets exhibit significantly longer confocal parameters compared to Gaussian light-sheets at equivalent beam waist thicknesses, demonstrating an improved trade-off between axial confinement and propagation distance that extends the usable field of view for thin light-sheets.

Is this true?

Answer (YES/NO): NO